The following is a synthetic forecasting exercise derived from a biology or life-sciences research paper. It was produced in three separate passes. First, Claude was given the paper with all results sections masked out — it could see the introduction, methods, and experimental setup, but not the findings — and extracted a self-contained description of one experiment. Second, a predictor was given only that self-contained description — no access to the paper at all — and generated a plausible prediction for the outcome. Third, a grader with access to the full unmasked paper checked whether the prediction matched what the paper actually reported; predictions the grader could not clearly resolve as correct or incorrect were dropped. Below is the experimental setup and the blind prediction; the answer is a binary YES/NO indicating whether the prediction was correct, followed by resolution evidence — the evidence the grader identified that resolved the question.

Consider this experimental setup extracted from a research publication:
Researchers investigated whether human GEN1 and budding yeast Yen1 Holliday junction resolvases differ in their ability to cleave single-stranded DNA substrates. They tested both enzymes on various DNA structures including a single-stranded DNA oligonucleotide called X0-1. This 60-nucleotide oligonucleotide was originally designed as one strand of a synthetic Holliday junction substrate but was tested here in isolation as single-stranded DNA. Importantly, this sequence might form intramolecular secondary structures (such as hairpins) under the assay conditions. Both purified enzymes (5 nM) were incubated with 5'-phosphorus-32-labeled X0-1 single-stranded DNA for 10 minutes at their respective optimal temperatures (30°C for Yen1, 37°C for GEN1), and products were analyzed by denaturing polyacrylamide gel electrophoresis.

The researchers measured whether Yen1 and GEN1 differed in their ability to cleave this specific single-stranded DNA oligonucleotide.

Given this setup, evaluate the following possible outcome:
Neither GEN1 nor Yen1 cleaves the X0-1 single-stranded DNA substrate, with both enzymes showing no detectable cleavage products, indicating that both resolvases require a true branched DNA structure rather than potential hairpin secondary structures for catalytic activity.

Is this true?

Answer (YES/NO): NO